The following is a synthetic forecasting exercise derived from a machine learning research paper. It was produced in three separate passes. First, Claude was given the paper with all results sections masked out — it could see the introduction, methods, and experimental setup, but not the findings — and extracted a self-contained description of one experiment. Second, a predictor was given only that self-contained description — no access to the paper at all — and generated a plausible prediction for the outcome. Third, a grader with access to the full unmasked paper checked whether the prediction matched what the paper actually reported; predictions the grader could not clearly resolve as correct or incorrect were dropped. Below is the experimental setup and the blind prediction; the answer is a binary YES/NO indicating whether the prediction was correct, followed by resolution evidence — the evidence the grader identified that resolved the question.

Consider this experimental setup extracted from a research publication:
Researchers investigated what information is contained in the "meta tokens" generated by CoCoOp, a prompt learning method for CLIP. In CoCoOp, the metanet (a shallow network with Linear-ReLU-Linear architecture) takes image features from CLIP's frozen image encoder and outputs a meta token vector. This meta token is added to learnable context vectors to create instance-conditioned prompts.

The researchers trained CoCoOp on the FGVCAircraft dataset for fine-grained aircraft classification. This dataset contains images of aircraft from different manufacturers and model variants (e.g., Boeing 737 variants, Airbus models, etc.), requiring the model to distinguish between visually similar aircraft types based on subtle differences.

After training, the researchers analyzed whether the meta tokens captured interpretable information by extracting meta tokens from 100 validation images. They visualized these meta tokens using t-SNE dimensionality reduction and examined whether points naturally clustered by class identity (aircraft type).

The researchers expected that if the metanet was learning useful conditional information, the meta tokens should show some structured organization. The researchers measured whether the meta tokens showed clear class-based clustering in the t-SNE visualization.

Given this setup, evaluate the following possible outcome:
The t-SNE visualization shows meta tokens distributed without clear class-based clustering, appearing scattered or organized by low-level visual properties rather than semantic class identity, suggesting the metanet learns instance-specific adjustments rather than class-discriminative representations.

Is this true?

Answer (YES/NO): YES